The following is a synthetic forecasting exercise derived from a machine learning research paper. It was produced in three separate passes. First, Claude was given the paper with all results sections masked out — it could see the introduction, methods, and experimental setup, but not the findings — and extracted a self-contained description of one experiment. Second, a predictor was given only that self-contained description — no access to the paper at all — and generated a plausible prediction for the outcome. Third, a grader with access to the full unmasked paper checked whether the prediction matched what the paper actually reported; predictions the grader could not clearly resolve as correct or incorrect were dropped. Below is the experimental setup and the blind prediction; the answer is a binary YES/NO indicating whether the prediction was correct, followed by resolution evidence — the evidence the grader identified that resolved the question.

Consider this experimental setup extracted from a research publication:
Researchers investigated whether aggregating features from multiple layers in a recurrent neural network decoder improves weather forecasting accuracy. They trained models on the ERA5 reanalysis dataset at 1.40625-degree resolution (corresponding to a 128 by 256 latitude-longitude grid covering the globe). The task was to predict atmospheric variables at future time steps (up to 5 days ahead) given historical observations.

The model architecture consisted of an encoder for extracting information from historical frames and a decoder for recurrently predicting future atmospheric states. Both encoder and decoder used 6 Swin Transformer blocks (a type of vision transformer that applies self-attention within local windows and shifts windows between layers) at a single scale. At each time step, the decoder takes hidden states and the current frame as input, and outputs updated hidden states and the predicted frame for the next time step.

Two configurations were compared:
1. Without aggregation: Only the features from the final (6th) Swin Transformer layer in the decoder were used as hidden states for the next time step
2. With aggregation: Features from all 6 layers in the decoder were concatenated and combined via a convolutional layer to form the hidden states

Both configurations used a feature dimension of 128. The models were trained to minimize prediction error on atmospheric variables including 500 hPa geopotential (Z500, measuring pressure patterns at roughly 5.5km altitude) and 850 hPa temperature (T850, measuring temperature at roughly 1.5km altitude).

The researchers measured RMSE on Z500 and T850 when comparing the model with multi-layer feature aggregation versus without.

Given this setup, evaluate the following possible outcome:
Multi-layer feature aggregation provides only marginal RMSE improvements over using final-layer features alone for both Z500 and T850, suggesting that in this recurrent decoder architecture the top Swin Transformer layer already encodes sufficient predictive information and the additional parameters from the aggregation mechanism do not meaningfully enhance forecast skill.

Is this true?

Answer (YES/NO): NO